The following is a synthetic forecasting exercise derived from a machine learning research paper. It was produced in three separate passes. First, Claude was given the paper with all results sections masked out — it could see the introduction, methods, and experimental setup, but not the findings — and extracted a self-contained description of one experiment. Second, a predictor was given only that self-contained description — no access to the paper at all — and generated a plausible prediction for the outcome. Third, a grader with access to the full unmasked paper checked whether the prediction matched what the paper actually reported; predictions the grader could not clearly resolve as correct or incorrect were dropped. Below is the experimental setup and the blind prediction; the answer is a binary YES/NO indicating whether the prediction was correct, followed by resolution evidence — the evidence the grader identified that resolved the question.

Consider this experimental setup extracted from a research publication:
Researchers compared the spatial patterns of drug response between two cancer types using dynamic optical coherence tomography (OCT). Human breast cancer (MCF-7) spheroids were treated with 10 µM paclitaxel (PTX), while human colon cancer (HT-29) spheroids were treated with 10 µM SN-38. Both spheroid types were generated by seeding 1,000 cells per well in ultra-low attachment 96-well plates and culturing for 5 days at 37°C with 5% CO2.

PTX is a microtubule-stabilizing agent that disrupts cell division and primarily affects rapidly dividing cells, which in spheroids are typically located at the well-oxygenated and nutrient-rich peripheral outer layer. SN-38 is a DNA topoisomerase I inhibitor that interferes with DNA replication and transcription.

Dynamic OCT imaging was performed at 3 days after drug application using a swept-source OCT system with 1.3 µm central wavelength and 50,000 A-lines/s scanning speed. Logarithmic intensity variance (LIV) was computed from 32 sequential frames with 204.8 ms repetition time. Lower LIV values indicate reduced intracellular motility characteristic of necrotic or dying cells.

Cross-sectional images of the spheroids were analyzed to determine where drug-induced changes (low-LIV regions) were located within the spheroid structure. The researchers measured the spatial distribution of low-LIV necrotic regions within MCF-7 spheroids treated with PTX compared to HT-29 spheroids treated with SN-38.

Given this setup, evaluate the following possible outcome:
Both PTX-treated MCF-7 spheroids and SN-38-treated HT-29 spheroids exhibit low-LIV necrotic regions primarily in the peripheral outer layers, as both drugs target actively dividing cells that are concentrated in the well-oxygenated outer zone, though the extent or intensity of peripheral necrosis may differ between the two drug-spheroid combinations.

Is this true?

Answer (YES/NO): NO